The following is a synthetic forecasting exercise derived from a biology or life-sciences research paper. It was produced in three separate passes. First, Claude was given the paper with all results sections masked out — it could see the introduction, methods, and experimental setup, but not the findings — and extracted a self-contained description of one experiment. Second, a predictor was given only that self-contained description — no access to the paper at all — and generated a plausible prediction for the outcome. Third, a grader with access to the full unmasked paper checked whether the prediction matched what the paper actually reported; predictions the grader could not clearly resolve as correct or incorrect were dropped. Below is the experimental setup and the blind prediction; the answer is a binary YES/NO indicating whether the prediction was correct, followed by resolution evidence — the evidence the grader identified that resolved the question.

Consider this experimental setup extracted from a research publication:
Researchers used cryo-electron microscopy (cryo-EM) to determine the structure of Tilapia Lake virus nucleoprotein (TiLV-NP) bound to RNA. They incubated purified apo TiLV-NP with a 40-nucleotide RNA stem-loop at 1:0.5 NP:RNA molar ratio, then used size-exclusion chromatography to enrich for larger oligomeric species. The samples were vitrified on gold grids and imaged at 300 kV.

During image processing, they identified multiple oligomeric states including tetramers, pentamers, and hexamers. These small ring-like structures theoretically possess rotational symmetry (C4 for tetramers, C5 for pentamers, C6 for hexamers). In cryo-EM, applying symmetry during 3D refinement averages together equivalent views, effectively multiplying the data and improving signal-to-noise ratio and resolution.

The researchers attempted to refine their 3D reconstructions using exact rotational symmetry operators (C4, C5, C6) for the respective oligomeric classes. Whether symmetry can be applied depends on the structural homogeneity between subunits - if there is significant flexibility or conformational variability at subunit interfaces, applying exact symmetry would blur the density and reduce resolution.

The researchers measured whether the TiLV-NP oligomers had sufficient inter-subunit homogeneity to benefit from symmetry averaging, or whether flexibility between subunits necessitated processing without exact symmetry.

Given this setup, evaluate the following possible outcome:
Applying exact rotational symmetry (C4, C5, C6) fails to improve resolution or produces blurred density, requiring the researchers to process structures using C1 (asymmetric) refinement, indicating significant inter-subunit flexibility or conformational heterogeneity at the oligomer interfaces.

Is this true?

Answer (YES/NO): YES